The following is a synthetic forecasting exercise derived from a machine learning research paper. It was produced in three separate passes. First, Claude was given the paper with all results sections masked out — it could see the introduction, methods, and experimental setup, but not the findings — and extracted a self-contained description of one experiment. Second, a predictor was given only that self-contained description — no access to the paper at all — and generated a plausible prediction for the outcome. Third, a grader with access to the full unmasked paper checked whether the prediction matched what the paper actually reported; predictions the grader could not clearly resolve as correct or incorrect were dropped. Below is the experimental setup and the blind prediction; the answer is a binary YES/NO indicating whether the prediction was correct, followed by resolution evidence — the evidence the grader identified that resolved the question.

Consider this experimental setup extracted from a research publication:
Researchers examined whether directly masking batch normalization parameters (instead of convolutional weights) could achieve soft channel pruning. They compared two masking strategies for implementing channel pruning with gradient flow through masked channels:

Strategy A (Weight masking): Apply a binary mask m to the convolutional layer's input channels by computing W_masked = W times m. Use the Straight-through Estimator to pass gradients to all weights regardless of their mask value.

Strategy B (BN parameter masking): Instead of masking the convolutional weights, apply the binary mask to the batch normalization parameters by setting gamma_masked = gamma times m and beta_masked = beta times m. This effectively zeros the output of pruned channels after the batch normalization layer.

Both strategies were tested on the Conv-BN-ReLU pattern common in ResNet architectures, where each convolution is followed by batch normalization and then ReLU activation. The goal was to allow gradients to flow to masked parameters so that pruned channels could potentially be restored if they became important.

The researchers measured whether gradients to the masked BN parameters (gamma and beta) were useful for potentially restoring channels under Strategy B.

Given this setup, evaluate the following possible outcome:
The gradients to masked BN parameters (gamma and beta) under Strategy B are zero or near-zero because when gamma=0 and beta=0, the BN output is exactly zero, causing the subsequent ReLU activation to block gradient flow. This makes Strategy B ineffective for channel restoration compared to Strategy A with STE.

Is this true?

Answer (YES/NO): YES